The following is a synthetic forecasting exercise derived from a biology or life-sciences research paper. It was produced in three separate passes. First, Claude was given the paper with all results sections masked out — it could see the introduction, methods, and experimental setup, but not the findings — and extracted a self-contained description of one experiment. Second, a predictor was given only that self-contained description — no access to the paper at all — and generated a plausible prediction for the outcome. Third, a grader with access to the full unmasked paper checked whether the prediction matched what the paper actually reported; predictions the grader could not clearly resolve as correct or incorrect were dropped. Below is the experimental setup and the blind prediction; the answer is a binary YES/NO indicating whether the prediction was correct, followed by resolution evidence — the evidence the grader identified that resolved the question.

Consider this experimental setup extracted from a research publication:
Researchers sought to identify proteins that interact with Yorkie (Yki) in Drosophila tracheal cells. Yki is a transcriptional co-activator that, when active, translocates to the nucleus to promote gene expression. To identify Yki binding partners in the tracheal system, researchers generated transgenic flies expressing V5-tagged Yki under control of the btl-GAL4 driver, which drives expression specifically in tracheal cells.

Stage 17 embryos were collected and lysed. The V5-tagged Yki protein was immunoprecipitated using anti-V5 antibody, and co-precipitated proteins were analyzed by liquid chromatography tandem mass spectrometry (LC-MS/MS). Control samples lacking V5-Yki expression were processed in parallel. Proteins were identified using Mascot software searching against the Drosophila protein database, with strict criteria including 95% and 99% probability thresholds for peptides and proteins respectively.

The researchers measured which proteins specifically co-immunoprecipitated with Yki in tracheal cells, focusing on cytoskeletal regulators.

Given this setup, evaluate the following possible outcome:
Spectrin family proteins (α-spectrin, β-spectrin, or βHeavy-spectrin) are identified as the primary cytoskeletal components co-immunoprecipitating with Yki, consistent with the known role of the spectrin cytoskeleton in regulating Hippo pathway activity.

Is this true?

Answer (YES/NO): NO